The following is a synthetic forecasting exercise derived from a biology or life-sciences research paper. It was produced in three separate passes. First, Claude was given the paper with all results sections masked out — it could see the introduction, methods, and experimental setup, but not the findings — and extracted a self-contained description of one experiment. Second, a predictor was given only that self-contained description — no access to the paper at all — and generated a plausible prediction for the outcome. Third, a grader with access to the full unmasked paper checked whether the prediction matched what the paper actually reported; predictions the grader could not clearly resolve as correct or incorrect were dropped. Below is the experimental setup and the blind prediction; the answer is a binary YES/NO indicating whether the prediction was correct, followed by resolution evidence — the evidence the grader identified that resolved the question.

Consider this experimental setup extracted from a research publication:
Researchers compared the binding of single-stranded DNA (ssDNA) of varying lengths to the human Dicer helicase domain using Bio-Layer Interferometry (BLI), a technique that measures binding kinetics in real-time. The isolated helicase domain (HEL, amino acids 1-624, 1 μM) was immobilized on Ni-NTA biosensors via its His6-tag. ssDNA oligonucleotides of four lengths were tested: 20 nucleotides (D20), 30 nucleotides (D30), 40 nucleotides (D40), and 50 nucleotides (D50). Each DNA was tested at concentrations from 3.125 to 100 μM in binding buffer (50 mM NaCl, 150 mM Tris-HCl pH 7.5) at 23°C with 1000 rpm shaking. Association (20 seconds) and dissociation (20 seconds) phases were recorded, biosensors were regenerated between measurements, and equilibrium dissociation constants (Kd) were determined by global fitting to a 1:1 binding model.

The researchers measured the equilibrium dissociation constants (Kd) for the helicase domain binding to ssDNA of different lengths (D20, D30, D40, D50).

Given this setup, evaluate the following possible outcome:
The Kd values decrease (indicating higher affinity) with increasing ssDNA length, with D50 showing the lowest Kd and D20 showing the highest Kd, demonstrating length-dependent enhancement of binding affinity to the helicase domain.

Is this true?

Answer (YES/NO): NO